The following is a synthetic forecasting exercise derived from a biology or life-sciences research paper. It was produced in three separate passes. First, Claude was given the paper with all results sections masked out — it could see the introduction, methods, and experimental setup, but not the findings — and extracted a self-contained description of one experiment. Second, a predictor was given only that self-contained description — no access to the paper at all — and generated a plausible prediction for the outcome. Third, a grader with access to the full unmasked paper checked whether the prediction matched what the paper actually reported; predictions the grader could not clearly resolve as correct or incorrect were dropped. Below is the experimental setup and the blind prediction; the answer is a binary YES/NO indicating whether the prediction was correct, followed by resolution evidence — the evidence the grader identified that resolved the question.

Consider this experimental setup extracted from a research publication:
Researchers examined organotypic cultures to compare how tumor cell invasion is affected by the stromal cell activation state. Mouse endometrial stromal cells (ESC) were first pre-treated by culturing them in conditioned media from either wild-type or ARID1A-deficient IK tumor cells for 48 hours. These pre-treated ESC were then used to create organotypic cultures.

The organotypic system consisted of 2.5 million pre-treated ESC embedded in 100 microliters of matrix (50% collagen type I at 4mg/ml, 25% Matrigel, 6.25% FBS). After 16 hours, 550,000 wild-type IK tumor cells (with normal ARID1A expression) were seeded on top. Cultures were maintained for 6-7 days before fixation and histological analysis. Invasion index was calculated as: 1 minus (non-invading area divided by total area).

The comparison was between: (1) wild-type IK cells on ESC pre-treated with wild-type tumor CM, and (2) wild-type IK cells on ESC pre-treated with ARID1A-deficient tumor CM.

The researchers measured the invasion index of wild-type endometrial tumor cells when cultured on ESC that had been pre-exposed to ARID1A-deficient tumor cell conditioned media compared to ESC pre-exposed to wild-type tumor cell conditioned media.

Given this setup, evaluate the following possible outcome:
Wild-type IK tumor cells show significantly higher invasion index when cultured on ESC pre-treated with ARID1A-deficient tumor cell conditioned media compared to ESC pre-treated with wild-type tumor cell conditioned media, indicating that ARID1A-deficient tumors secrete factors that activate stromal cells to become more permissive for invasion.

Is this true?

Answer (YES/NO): YES